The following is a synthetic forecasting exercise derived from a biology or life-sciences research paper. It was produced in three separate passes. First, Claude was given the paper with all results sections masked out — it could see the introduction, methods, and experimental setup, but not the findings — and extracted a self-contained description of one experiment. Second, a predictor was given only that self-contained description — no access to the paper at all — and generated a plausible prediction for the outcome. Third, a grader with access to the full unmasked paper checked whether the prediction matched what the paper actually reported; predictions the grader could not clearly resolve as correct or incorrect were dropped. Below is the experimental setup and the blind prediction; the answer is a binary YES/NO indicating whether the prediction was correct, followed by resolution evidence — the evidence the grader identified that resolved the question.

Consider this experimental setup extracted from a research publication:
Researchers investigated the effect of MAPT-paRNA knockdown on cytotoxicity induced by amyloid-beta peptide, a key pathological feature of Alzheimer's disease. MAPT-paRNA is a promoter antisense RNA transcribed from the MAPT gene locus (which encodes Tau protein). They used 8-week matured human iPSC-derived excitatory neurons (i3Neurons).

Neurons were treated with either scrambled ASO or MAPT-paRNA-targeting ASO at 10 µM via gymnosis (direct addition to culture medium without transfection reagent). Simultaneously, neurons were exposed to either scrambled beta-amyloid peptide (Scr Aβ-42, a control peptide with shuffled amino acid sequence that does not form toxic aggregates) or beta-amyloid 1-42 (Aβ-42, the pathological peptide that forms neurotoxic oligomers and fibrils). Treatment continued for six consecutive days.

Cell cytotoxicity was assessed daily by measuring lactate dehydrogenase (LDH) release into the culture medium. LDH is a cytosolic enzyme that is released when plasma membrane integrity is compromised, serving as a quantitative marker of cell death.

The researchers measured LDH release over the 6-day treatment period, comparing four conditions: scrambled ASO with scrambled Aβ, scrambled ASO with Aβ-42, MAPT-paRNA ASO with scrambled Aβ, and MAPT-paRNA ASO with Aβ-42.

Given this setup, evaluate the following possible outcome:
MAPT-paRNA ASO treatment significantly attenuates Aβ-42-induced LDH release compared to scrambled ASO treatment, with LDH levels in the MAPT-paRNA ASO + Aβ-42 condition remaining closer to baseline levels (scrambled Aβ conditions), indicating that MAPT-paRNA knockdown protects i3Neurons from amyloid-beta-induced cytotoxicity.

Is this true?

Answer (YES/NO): NO